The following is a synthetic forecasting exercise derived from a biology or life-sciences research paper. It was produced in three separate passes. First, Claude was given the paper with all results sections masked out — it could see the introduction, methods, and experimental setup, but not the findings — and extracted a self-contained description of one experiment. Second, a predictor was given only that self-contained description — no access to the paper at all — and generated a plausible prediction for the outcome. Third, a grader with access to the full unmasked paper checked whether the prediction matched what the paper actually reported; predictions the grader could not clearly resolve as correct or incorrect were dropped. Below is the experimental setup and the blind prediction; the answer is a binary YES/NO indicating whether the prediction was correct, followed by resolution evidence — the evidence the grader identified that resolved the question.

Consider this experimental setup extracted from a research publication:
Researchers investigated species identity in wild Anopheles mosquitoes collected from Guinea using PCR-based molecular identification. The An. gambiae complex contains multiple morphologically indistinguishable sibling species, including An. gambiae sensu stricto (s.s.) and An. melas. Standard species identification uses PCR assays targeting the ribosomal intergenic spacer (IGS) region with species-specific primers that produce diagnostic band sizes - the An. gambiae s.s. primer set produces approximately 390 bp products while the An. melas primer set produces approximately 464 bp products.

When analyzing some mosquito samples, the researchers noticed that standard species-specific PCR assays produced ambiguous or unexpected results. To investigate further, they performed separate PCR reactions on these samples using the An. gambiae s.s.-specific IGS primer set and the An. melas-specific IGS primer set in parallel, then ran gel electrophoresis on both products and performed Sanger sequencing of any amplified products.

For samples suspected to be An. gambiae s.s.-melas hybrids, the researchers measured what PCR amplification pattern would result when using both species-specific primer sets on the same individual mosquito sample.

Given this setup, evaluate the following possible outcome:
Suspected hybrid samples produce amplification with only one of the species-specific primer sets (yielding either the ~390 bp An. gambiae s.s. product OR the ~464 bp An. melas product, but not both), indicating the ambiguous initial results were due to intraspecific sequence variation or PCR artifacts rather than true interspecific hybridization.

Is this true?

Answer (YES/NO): NO